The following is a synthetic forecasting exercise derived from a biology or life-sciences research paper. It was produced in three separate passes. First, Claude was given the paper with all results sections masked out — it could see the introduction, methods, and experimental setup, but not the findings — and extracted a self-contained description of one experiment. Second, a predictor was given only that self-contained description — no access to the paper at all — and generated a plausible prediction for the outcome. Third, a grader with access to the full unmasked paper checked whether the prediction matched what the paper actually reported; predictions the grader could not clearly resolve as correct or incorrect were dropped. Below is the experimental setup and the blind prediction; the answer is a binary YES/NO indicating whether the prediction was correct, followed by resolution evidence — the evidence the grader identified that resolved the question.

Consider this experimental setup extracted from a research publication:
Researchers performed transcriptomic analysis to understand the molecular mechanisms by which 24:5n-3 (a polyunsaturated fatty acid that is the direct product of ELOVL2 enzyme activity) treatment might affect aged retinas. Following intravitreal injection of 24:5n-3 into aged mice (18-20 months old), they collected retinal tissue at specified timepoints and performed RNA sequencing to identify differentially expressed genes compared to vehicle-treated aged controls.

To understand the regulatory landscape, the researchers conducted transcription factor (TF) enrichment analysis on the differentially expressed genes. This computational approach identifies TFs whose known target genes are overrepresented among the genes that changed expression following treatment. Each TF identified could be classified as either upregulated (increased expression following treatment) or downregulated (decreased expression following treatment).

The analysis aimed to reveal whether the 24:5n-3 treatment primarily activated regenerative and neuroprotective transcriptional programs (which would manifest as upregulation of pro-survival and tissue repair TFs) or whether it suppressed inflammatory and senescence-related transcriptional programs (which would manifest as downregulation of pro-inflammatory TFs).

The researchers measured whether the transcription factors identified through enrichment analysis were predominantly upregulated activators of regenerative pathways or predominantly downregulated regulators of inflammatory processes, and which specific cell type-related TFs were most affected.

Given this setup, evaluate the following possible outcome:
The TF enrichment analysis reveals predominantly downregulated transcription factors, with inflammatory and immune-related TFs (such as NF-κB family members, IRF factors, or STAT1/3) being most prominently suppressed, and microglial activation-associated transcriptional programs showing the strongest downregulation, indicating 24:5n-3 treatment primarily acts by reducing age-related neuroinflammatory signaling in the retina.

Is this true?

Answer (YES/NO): YES